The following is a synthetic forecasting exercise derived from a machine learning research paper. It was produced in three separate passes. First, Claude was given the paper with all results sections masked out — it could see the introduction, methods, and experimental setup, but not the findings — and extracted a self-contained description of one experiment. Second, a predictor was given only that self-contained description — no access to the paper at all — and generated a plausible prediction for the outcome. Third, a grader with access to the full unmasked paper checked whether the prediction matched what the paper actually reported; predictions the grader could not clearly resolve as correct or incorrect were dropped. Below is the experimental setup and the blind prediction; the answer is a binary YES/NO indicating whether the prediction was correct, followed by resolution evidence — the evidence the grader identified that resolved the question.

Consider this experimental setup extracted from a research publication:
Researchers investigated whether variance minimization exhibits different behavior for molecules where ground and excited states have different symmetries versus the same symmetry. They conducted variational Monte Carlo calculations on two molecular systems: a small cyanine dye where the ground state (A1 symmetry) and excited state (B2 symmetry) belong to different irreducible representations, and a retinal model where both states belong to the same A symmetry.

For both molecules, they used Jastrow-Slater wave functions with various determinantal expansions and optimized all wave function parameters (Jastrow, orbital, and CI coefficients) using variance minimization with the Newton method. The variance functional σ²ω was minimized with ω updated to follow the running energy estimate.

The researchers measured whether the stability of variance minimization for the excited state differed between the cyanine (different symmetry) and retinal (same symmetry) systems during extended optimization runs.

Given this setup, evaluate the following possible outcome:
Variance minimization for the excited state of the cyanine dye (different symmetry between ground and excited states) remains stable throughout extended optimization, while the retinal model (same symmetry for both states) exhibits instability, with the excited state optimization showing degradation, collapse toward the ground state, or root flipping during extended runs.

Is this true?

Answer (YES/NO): NO